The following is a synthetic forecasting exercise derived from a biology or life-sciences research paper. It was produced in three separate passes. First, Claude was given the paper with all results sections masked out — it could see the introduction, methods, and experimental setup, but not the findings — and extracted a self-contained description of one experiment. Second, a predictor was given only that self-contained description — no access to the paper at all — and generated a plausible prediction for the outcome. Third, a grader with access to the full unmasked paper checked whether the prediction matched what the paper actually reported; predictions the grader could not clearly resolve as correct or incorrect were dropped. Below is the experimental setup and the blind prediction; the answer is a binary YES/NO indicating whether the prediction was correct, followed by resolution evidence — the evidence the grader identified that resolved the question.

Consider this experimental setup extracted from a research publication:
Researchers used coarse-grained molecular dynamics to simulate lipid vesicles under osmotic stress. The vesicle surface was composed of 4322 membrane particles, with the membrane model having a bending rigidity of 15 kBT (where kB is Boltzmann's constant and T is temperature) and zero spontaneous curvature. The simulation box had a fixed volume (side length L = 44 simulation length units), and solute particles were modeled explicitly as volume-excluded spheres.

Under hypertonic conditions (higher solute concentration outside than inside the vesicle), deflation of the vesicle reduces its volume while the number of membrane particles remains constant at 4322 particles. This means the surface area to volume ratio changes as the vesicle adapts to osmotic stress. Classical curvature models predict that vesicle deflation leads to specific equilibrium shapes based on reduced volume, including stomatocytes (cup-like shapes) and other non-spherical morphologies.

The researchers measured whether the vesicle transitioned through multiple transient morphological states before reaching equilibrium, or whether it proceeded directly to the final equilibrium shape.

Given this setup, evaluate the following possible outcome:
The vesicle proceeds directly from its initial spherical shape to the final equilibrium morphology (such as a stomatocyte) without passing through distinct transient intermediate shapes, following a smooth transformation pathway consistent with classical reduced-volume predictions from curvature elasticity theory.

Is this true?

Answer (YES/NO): NO